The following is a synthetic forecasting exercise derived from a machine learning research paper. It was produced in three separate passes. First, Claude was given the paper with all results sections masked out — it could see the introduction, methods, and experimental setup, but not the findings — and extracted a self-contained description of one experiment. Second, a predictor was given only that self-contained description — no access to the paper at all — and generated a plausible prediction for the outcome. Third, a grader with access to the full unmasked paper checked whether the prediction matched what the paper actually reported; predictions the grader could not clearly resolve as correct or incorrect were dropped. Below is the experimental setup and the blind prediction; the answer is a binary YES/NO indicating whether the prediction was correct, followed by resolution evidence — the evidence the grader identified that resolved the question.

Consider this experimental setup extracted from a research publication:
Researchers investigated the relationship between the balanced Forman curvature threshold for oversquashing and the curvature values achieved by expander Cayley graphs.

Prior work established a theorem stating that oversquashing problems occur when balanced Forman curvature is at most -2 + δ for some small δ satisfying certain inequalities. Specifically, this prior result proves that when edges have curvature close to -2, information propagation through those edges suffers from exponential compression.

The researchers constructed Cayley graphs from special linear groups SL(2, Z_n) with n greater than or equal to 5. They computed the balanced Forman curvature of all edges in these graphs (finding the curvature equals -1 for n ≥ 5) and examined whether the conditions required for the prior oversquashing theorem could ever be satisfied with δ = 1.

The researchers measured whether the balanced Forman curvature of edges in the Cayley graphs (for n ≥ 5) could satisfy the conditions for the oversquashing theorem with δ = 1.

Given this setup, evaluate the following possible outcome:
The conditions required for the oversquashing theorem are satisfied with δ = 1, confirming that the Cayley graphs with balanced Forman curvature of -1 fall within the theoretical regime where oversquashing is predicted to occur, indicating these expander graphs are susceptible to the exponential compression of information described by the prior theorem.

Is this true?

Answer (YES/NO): NO